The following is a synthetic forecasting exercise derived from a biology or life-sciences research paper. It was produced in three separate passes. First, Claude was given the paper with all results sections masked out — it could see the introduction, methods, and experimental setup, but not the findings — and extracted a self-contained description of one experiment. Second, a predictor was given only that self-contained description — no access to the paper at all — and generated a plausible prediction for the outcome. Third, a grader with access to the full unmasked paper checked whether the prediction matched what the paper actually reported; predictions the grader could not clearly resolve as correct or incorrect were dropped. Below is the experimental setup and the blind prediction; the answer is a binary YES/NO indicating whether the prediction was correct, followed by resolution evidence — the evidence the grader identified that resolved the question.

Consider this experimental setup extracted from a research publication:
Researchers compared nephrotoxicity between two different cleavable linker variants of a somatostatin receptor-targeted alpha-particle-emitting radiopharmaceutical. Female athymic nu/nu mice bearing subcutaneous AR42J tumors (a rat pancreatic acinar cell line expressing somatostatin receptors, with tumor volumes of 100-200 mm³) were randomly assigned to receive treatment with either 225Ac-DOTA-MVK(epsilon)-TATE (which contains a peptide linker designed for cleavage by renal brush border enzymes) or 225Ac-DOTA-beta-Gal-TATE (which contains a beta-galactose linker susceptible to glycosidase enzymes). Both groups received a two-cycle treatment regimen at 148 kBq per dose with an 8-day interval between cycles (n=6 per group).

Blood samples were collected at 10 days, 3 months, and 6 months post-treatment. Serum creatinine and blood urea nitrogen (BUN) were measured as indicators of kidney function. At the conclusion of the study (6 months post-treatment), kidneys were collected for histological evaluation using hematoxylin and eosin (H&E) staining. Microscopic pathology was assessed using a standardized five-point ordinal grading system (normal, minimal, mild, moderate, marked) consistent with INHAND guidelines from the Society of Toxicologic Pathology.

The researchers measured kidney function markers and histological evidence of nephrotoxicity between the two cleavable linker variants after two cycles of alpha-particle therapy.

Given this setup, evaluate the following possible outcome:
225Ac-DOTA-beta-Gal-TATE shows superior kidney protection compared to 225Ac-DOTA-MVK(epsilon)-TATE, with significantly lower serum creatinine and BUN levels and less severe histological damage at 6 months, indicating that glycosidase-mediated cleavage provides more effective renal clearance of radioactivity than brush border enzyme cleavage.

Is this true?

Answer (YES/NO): NO